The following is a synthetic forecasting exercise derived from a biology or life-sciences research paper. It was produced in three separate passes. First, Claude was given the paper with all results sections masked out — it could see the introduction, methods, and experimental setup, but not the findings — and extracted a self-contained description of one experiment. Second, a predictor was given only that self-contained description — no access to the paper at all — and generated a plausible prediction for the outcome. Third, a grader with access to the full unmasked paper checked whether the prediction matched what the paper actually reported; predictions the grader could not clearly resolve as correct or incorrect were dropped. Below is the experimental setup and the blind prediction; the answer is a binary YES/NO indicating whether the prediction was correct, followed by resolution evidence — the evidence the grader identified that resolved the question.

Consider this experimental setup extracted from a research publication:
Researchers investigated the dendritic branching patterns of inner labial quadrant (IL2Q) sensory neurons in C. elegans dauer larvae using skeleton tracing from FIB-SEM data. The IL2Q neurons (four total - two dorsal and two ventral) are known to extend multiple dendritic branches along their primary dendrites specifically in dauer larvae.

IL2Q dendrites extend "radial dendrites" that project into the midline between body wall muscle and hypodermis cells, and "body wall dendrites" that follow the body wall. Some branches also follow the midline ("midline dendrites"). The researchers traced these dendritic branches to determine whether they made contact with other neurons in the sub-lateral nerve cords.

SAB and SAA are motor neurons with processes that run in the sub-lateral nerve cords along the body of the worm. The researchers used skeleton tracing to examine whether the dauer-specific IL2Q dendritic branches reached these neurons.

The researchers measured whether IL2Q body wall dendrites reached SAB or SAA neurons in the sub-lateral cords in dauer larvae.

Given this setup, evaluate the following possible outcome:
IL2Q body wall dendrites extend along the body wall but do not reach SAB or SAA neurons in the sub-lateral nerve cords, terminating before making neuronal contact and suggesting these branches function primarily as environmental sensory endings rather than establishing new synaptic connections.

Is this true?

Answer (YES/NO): NO